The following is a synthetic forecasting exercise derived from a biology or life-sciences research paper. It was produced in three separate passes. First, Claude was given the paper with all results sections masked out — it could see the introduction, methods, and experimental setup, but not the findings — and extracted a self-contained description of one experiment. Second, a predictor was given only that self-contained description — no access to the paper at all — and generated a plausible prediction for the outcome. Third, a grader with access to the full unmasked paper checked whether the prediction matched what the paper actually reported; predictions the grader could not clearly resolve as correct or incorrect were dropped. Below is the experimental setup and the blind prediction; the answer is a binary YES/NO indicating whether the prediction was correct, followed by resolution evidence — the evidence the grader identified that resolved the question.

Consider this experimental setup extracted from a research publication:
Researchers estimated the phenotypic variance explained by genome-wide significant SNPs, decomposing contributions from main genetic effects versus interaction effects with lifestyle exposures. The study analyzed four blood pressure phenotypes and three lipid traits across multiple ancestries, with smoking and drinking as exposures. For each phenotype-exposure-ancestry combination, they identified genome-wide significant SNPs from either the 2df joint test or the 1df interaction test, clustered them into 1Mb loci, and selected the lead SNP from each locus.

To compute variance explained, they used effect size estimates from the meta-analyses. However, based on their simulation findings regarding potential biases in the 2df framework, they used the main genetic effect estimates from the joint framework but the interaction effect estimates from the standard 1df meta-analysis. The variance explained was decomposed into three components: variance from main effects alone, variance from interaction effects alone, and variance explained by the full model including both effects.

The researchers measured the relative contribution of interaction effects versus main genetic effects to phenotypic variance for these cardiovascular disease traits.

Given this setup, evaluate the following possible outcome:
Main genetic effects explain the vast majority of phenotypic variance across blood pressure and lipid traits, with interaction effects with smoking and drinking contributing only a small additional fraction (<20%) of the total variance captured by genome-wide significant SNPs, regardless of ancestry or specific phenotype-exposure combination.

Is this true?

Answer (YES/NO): YES